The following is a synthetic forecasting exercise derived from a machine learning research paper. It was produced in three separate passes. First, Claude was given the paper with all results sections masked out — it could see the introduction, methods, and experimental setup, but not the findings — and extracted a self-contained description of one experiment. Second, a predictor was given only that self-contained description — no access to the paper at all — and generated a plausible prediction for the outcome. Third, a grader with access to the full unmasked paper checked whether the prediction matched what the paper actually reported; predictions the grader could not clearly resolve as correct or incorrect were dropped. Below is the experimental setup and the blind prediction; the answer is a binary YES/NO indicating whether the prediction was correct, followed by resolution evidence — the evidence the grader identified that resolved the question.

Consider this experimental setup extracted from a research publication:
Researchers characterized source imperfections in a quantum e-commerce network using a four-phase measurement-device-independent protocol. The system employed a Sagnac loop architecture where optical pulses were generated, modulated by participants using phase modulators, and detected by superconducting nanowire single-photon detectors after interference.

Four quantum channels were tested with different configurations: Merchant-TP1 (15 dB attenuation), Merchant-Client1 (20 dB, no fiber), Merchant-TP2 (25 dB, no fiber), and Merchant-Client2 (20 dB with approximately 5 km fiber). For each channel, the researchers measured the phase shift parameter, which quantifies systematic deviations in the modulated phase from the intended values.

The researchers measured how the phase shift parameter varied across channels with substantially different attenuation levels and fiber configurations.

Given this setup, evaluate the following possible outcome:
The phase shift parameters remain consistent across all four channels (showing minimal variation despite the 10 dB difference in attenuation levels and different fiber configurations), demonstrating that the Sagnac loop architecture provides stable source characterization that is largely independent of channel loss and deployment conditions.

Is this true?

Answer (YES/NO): YES